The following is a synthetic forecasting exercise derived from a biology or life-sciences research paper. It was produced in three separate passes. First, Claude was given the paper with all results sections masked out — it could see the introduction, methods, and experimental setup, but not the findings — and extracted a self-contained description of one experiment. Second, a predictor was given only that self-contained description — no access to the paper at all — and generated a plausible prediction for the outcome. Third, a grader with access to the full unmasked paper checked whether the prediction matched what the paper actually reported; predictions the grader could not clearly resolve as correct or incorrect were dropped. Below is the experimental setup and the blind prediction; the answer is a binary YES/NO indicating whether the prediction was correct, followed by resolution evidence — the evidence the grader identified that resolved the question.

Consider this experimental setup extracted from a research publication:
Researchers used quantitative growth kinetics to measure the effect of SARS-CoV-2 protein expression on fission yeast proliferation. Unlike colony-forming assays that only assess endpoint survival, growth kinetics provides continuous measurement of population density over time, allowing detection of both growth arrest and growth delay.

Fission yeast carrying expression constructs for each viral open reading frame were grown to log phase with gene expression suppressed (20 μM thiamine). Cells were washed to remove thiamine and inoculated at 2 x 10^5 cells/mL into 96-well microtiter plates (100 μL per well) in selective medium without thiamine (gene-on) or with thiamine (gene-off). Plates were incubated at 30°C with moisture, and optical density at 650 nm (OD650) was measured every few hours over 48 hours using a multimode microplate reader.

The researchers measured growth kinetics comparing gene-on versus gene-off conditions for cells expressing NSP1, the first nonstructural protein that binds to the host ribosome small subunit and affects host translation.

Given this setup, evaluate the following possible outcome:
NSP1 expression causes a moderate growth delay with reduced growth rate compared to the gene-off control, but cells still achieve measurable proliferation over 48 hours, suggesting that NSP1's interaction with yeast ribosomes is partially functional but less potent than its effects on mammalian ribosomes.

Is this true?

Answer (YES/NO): NO